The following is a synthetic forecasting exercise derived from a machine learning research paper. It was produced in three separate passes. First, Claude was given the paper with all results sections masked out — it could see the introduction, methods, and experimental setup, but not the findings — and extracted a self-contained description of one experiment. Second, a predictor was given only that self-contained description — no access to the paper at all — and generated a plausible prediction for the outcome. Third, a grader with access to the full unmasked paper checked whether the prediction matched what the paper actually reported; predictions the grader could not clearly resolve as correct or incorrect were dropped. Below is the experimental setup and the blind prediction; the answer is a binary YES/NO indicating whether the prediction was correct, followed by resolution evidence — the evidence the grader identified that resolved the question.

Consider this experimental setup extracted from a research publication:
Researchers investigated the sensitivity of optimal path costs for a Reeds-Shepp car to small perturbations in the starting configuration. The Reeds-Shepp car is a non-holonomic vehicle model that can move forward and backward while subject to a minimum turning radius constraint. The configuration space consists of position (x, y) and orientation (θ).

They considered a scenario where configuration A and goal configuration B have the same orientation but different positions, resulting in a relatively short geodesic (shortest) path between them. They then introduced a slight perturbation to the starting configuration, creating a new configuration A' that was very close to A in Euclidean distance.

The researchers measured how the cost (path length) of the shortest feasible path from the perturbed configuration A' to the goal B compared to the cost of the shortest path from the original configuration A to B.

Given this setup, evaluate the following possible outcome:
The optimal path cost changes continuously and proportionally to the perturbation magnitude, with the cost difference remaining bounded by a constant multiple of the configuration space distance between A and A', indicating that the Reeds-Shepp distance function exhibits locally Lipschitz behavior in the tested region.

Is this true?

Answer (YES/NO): NO